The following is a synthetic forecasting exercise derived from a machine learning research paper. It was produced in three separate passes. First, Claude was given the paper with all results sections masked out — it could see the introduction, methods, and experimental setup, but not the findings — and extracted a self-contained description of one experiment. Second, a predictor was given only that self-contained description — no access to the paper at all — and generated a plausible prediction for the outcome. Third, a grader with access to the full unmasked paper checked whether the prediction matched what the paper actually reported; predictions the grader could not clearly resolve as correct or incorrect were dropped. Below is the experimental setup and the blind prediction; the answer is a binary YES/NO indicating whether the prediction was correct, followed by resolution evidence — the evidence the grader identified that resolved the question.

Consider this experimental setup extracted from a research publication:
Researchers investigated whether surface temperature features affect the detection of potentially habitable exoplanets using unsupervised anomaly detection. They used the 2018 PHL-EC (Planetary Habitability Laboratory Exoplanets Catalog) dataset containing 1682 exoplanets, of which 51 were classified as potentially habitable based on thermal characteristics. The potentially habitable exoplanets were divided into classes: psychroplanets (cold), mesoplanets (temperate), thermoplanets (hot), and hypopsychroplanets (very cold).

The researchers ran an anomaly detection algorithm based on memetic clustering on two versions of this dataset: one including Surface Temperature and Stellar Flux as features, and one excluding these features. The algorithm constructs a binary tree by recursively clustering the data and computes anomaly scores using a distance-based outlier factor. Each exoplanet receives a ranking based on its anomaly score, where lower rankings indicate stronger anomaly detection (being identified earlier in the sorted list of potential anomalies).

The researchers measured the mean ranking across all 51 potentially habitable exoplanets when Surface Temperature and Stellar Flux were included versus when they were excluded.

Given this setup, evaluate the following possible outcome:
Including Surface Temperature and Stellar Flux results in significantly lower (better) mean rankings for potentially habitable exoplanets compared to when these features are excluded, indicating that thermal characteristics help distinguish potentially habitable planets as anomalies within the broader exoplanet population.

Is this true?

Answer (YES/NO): NO